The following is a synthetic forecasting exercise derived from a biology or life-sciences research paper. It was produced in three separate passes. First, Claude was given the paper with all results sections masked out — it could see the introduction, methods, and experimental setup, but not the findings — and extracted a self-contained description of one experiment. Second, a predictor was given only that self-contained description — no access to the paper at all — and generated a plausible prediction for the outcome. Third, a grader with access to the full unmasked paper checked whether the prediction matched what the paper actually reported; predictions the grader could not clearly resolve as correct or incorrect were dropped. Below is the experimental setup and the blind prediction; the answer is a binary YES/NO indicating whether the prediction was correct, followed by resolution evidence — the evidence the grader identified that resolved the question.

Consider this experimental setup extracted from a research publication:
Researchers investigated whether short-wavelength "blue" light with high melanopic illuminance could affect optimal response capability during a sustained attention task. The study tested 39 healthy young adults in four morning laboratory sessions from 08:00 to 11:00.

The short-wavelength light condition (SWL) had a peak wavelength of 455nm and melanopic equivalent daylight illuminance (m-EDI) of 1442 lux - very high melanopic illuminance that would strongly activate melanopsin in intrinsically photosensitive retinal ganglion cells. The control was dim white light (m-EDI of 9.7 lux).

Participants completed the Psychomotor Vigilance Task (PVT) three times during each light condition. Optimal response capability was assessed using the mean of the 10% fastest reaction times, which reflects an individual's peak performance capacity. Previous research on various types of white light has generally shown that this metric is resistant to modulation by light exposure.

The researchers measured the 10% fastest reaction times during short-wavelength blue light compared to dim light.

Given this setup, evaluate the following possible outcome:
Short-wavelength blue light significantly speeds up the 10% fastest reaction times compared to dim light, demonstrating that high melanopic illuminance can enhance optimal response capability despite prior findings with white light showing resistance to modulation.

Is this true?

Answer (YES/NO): NO